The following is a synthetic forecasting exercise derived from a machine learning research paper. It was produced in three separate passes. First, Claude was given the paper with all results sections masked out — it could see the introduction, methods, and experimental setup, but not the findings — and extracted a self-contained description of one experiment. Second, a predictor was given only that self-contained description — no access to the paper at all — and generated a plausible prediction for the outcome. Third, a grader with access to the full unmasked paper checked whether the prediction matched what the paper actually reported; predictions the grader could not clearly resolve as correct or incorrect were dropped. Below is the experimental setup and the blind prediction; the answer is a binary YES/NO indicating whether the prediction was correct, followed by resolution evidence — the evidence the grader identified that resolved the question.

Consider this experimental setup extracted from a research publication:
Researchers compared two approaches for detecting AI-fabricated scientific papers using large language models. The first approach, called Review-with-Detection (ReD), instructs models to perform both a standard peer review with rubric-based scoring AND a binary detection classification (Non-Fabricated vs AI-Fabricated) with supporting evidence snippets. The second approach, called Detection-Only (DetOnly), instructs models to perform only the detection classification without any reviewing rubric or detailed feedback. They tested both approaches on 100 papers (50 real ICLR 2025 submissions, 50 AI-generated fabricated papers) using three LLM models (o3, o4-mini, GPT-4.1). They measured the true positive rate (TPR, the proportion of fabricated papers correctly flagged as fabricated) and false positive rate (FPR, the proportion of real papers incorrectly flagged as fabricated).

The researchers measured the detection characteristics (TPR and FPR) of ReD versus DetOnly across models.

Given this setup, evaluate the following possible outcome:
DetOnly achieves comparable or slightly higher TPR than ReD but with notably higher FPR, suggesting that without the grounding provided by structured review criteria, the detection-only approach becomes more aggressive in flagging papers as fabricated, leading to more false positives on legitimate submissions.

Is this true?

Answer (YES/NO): YES